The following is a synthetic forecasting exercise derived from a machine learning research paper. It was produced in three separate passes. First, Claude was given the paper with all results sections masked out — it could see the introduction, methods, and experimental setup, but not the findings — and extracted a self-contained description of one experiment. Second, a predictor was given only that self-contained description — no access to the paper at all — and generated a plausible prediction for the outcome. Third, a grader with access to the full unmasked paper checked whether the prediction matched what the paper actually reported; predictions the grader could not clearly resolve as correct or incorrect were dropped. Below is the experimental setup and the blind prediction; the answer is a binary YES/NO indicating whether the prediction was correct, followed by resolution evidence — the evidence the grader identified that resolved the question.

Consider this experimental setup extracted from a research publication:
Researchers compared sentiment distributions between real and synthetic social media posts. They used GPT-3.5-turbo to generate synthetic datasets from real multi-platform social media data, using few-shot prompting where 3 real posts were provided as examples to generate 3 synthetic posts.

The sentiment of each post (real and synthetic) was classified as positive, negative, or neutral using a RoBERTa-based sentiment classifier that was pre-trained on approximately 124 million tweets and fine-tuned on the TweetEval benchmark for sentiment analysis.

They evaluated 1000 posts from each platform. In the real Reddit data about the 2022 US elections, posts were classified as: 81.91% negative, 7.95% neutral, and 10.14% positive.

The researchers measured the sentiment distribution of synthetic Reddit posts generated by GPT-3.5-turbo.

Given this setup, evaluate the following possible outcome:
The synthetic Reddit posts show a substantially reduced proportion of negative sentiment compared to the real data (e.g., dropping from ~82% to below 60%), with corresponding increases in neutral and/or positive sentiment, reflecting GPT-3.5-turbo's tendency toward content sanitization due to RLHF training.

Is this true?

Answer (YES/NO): YES